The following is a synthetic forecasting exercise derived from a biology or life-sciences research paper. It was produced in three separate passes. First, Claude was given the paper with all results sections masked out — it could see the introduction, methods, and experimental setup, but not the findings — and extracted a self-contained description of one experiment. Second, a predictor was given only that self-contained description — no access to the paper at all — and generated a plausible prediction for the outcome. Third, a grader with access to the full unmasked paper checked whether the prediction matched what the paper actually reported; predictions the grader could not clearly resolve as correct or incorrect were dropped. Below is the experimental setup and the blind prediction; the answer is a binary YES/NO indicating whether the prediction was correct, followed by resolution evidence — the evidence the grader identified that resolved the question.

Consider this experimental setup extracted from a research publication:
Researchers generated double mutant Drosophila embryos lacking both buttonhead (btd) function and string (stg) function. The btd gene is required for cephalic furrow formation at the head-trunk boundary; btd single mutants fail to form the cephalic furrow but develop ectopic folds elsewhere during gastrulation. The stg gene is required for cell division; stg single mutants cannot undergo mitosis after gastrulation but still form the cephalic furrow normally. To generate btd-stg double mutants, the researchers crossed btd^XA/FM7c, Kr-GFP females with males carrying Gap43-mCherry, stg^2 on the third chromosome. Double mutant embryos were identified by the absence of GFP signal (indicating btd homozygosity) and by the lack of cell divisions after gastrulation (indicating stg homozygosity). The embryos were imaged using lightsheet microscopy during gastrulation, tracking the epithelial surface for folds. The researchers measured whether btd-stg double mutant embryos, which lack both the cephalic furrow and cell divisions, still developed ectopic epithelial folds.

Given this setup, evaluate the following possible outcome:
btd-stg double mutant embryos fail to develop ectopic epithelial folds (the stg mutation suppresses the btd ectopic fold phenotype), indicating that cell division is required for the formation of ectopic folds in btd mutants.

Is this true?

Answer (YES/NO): YES